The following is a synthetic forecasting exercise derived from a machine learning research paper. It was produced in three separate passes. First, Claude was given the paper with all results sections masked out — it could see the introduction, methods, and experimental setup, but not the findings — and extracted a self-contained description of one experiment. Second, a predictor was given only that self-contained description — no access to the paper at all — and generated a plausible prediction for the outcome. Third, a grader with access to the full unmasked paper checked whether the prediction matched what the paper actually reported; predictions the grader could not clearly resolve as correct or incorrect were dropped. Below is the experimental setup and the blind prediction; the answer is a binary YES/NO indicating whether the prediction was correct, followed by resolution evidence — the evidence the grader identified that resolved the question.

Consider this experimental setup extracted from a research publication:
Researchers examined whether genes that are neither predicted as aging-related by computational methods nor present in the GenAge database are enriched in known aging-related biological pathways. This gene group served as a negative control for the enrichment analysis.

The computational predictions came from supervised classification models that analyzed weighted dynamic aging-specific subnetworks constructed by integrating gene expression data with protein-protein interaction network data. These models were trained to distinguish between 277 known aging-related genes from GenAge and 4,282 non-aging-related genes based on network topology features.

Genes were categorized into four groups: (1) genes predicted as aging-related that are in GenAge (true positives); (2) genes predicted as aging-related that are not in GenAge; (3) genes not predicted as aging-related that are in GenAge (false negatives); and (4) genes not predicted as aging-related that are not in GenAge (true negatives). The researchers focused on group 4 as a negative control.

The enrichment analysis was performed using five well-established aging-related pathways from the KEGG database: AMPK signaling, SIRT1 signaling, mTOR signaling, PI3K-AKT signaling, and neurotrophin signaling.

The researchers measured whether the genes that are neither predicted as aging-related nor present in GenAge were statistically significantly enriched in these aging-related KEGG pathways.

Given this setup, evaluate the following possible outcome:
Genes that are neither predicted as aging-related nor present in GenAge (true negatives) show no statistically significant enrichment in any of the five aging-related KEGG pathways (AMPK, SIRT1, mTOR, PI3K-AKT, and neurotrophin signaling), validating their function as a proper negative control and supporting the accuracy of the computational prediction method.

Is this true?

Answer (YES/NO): YES